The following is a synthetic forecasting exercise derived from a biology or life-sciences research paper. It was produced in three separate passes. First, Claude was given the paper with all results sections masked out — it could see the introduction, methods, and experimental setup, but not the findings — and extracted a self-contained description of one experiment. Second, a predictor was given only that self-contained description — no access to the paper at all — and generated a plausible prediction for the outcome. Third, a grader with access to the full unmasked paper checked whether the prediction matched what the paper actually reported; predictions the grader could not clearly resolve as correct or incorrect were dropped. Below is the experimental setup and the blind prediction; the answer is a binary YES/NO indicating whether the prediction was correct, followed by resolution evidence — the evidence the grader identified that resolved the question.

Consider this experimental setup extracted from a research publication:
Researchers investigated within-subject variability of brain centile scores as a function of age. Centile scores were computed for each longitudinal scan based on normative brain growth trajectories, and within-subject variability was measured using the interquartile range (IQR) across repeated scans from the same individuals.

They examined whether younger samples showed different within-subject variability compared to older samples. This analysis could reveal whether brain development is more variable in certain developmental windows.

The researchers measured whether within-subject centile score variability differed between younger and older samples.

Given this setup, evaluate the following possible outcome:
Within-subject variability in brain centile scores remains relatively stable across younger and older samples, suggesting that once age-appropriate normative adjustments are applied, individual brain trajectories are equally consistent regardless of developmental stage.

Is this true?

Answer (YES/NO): NO